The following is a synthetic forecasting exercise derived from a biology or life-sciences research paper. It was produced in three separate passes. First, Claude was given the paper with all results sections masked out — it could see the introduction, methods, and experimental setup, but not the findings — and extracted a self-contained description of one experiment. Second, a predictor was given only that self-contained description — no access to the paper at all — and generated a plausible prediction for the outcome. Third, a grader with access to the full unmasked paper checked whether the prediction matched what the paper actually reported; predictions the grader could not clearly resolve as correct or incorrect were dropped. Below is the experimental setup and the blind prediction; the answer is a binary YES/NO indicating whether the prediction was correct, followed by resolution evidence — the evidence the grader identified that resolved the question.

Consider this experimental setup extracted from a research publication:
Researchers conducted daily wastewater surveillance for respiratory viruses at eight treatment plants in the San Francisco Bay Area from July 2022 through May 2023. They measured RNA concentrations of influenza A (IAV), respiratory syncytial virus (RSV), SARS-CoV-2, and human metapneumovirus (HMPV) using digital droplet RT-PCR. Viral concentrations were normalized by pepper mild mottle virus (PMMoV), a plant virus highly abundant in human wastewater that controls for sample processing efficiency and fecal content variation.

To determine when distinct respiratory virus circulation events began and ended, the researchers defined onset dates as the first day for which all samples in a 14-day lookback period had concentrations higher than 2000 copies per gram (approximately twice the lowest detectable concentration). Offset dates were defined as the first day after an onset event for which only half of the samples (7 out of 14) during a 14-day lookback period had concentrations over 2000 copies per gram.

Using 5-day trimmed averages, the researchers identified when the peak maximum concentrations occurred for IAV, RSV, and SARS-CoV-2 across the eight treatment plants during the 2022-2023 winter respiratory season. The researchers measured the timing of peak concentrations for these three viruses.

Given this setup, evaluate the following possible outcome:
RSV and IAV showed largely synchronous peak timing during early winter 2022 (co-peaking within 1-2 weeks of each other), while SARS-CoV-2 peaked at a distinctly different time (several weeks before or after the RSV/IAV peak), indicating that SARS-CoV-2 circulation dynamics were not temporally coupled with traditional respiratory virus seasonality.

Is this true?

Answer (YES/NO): NO